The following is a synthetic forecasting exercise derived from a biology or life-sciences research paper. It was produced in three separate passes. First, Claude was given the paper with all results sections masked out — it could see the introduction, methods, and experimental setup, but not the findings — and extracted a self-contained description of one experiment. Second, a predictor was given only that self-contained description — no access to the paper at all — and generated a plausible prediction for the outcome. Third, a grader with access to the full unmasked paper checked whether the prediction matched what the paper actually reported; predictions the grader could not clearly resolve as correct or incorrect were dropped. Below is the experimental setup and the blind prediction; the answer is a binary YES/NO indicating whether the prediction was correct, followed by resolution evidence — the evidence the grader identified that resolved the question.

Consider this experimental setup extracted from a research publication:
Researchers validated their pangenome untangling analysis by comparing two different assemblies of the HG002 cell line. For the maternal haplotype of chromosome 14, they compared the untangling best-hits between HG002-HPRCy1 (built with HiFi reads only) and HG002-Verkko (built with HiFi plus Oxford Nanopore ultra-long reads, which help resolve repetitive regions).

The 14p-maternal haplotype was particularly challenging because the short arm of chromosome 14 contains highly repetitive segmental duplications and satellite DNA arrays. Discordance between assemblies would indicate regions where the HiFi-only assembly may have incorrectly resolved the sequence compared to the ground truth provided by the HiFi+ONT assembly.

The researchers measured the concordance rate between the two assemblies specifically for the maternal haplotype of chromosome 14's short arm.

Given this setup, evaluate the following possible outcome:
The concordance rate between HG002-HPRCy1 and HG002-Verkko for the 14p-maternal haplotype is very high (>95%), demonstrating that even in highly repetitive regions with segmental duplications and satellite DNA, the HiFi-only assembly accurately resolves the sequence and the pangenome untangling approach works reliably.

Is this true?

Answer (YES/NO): NO